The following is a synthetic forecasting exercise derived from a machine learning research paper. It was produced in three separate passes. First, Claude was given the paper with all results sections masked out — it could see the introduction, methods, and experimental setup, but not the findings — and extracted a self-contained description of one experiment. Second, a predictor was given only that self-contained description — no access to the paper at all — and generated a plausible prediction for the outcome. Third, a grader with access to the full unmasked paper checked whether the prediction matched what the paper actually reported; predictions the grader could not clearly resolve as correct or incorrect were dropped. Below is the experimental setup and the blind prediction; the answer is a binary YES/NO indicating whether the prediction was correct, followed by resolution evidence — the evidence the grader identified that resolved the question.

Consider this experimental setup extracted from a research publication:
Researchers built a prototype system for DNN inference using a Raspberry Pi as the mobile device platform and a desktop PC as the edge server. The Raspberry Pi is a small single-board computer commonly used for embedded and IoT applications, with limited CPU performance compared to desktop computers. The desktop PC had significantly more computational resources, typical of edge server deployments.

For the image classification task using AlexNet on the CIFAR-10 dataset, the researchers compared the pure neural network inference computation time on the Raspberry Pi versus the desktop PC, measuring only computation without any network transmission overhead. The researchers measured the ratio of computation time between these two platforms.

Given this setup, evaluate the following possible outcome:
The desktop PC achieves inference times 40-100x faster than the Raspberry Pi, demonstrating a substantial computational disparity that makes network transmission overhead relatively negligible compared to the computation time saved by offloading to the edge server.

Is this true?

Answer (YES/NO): NO